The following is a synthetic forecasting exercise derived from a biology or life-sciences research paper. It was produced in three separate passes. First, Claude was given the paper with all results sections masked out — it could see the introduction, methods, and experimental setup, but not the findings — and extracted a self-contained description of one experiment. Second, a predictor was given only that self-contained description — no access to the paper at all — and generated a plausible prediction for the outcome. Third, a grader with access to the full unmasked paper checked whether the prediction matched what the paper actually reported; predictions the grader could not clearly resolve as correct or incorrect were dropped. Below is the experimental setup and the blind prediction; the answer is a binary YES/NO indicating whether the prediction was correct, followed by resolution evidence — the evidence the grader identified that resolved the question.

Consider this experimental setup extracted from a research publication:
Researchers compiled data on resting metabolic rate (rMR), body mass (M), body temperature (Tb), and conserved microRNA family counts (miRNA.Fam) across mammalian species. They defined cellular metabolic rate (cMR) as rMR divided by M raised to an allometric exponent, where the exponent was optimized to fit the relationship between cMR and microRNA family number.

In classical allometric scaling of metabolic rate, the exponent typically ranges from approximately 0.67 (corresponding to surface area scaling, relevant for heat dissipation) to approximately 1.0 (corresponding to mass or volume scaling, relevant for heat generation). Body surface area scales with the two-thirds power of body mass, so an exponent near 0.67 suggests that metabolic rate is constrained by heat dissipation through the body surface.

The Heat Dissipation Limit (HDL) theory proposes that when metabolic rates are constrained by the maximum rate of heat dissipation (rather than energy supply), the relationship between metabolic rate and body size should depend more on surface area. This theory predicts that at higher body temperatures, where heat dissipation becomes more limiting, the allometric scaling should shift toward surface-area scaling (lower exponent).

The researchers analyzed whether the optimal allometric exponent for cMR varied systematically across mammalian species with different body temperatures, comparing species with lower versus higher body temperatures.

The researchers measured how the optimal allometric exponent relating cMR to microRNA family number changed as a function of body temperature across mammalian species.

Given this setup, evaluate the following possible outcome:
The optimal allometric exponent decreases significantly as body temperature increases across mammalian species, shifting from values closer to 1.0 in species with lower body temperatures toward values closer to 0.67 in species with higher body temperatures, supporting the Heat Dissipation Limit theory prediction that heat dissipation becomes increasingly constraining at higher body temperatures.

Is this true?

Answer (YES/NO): NO